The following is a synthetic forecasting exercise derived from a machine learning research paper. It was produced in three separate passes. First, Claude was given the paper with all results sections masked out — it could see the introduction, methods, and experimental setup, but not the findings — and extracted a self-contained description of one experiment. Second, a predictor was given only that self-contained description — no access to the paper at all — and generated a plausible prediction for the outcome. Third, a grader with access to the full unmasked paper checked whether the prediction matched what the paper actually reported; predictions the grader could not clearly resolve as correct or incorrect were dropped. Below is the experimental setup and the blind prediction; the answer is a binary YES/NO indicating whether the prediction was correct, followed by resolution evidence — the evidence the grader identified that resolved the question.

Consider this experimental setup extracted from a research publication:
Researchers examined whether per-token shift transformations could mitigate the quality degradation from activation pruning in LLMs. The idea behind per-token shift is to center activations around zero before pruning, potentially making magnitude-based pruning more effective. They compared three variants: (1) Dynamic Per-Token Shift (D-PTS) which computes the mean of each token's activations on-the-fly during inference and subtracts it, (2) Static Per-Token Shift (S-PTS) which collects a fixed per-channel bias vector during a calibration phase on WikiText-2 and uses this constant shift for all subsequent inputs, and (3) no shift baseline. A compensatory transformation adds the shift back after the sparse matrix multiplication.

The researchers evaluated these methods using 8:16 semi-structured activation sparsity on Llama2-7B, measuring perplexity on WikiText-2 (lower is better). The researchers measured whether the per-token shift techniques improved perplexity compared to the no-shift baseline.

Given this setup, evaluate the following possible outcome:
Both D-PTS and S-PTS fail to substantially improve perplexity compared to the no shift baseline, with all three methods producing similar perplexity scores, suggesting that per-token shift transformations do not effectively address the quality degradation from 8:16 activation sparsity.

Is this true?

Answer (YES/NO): NO